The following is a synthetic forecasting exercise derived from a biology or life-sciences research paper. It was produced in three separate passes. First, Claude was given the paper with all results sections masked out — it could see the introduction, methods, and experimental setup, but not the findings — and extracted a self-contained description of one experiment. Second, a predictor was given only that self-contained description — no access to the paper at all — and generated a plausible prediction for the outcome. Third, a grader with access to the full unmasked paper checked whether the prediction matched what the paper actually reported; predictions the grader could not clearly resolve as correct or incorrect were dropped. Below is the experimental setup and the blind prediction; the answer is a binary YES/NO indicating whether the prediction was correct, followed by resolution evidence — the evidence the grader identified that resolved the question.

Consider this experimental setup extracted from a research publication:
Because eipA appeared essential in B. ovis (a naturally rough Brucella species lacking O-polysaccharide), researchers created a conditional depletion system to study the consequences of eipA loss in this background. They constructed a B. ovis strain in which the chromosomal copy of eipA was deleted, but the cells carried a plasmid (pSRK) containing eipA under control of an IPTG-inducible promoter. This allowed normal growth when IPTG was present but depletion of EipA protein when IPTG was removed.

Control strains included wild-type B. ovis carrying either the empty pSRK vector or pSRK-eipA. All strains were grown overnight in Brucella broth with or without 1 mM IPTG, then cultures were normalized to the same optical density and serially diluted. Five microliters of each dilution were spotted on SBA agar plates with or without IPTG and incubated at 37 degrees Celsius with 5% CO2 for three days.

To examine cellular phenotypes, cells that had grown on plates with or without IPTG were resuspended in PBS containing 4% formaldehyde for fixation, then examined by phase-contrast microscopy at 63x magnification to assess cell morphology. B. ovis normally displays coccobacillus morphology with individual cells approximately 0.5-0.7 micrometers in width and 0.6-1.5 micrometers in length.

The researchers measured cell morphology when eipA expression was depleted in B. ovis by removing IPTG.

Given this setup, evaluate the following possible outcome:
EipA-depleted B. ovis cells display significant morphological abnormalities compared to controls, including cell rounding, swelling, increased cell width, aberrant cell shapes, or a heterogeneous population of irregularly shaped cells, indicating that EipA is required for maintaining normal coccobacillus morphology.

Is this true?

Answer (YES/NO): NO